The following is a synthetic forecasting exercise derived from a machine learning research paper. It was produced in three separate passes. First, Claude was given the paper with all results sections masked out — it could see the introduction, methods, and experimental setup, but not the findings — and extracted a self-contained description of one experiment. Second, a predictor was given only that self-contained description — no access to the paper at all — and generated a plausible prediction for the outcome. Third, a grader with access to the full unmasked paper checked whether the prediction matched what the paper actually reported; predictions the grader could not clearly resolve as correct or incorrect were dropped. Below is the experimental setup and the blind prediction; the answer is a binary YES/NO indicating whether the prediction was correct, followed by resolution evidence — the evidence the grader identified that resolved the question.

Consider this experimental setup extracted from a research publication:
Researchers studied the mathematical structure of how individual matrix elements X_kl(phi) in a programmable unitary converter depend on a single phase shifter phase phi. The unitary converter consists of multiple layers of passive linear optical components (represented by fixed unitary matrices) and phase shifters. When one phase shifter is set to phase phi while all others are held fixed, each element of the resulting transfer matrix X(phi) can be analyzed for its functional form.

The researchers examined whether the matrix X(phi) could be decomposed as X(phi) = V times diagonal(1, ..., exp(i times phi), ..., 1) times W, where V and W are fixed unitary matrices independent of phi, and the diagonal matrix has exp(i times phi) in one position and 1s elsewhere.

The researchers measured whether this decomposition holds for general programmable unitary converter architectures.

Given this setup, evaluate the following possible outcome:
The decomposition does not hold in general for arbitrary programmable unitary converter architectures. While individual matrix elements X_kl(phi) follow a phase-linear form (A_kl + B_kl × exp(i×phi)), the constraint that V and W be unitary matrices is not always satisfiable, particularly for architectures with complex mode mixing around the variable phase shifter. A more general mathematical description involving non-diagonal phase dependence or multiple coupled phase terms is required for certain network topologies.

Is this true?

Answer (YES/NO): NO